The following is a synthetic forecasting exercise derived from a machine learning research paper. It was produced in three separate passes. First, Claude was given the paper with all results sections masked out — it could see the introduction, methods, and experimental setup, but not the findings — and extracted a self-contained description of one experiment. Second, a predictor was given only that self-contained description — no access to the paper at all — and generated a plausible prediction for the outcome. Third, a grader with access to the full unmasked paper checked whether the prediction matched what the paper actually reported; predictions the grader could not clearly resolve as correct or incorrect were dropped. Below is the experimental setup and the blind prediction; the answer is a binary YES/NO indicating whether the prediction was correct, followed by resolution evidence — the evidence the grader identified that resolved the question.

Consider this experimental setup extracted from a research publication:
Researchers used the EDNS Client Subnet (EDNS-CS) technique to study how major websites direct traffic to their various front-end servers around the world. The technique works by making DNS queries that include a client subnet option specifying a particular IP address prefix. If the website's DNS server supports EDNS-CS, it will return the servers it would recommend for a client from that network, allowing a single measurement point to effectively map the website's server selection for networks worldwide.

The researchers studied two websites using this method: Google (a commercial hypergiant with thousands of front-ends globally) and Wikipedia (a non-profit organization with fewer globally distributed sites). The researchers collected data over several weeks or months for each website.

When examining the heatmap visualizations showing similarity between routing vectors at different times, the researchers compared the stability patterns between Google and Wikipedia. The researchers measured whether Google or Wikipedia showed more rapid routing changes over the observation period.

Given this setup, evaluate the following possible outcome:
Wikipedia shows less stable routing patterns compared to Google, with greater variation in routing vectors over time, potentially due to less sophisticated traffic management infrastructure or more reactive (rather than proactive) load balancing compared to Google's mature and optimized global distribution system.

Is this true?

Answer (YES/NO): NO